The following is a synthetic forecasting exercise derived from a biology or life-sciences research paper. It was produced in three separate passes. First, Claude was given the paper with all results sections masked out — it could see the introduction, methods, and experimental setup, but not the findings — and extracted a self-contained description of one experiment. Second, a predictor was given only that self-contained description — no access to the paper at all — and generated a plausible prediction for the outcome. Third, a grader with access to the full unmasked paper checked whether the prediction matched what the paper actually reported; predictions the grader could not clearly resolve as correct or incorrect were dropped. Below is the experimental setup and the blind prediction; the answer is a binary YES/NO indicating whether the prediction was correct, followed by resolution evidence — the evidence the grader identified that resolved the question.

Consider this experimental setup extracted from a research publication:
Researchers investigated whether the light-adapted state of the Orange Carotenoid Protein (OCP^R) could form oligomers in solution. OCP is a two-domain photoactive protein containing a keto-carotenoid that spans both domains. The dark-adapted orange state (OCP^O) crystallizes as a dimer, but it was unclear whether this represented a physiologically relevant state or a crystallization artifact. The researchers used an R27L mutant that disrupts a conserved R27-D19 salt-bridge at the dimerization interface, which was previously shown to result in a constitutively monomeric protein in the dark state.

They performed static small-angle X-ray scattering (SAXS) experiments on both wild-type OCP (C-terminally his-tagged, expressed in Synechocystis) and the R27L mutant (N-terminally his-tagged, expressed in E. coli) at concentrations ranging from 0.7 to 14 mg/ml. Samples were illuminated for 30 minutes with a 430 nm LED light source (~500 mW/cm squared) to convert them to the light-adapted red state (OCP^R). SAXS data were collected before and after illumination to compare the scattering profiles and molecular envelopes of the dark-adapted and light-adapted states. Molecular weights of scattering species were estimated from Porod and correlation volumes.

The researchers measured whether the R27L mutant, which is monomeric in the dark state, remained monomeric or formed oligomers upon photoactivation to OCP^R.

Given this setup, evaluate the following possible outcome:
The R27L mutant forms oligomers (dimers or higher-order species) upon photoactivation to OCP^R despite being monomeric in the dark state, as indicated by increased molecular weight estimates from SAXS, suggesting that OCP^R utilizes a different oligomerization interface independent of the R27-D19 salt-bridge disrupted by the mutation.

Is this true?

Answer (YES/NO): YES